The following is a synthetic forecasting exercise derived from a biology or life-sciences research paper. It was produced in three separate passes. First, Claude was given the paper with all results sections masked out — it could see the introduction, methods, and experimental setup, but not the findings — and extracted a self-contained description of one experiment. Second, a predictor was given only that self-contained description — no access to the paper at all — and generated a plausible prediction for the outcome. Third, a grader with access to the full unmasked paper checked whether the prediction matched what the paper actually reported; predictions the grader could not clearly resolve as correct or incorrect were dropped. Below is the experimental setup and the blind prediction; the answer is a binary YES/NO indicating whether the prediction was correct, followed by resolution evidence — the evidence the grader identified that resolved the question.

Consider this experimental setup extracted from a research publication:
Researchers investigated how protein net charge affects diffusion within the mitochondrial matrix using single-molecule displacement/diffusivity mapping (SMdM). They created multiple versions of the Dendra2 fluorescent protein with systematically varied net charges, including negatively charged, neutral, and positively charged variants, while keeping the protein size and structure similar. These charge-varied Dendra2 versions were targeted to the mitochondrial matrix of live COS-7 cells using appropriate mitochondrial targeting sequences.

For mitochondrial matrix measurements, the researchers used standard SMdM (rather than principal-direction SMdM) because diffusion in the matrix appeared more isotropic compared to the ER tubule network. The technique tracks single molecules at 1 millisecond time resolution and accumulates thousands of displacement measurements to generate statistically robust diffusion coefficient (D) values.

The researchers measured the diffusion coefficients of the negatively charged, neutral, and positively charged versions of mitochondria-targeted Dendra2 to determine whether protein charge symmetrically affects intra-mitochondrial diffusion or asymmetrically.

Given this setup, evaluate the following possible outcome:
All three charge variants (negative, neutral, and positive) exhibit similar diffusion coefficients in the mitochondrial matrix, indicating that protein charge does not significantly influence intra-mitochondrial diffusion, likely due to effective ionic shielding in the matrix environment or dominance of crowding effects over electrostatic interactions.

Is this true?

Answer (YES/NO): NO